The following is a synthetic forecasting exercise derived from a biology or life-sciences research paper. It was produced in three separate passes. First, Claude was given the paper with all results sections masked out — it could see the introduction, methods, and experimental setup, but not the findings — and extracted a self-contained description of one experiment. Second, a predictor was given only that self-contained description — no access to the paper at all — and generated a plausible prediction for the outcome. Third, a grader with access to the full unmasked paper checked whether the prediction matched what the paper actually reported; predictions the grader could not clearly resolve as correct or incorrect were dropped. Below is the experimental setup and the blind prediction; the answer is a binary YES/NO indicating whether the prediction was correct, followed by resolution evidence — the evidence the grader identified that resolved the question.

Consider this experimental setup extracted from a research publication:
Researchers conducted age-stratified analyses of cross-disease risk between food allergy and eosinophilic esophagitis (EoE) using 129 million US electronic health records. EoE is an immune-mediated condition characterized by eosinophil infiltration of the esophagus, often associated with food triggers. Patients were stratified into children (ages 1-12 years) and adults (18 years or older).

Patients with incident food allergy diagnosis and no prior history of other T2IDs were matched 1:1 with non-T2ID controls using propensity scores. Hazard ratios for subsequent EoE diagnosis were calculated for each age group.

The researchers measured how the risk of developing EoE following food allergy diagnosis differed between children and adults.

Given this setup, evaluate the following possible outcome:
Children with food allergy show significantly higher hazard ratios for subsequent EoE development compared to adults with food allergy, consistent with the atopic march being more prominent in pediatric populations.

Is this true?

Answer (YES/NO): YES